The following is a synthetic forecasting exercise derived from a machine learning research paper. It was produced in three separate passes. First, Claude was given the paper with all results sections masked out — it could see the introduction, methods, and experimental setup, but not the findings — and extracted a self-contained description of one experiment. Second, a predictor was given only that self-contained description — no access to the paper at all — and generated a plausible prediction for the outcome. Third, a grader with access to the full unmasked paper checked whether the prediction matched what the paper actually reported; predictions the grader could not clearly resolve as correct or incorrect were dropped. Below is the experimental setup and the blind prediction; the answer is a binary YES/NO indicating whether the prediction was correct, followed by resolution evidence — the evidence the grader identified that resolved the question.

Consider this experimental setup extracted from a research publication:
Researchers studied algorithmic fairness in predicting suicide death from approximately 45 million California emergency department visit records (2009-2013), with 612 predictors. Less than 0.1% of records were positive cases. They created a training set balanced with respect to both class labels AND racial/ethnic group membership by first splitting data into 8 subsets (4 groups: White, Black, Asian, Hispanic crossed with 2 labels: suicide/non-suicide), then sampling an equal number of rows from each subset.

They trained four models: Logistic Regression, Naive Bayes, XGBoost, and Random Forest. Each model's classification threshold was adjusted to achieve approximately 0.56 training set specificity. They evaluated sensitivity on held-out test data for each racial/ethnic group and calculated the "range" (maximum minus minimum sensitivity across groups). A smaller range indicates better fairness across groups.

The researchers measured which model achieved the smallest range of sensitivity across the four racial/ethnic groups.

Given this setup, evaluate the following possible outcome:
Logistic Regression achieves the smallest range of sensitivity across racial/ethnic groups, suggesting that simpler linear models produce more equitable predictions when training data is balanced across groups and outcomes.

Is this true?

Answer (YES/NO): YES